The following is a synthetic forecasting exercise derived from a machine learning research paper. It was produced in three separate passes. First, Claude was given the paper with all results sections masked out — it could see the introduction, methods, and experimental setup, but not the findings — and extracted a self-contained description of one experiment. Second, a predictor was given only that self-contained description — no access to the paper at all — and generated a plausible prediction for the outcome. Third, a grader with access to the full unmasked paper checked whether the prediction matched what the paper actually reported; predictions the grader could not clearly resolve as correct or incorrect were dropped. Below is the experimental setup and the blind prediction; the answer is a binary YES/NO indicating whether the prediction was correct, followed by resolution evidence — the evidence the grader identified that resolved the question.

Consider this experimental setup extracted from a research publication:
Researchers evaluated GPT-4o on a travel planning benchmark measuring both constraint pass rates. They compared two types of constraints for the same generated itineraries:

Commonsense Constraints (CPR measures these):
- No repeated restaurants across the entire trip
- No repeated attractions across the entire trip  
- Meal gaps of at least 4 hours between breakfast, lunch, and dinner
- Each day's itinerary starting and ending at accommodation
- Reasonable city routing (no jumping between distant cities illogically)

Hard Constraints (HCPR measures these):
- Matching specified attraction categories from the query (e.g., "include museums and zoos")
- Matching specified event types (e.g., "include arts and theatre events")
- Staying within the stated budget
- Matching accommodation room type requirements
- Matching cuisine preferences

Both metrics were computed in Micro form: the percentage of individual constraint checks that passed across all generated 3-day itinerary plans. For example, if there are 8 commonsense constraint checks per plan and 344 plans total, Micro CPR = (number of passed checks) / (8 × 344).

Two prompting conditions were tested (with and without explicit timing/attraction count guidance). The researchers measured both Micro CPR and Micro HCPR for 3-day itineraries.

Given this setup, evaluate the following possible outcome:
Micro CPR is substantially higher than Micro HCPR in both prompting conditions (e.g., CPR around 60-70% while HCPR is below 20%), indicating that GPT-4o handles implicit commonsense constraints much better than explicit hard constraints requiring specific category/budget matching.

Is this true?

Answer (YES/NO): NO